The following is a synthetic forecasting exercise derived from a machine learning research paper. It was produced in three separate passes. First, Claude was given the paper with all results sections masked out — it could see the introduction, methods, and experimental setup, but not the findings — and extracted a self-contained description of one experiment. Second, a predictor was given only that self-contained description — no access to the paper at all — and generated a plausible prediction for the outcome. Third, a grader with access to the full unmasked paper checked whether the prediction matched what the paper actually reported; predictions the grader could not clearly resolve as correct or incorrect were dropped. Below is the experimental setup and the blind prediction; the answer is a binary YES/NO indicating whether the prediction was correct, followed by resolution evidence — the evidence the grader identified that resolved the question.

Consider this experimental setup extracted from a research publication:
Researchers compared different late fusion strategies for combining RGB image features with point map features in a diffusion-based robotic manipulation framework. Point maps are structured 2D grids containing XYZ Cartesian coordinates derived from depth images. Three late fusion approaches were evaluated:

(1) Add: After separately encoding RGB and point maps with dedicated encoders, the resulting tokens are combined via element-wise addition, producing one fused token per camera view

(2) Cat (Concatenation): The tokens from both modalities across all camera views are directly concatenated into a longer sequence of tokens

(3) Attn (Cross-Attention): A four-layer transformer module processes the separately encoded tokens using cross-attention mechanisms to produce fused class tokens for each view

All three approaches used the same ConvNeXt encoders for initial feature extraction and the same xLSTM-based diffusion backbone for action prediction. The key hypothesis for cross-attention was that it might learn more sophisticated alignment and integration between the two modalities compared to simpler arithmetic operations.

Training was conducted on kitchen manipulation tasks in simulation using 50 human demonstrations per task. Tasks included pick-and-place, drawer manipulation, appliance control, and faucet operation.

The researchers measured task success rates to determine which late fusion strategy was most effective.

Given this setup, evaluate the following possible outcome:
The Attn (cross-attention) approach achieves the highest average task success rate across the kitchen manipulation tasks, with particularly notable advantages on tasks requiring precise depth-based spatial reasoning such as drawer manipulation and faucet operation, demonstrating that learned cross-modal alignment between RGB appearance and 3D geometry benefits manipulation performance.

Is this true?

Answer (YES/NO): NO